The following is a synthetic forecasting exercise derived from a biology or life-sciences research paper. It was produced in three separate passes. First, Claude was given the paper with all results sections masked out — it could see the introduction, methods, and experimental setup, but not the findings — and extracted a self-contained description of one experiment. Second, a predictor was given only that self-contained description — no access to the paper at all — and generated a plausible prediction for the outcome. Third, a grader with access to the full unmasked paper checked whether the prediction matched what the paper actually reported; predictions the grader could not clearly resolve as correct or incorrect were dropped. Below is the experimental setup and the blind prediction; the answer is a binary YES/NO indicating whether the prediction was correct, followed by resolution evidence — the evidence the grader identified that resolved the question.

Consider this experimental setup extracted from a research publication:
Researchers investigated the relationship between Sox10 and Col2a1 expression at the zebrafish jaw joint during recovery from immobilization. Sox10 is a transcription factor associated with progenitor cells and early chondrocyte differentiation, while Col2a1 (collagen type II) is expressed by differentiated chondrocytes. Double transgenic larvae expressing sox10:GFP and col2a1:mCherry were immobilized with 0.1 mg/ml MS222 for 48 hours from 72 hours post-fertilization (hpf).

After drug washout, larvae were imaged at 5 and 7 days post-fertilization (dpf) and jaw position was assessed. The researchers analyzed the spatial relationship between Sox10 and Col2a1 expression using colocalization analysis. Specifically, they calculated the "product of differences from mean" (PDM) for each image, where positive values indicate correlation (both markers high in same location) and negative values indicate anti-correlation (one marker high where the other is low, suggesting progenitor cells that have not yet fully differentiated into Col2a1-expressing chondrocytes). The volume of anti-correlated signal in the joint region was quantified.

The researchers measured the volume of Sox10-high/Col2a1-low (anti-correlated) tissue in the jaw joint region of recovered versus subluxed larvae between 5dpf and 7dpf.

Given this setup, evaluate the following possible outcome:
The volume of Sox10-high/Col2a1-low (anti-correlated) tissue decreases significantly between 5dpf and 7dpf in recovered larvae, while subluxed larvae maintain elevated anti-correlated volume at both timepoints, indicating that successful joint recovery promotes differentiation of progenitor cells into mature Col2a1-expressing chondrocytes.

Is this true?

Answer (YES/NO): NO